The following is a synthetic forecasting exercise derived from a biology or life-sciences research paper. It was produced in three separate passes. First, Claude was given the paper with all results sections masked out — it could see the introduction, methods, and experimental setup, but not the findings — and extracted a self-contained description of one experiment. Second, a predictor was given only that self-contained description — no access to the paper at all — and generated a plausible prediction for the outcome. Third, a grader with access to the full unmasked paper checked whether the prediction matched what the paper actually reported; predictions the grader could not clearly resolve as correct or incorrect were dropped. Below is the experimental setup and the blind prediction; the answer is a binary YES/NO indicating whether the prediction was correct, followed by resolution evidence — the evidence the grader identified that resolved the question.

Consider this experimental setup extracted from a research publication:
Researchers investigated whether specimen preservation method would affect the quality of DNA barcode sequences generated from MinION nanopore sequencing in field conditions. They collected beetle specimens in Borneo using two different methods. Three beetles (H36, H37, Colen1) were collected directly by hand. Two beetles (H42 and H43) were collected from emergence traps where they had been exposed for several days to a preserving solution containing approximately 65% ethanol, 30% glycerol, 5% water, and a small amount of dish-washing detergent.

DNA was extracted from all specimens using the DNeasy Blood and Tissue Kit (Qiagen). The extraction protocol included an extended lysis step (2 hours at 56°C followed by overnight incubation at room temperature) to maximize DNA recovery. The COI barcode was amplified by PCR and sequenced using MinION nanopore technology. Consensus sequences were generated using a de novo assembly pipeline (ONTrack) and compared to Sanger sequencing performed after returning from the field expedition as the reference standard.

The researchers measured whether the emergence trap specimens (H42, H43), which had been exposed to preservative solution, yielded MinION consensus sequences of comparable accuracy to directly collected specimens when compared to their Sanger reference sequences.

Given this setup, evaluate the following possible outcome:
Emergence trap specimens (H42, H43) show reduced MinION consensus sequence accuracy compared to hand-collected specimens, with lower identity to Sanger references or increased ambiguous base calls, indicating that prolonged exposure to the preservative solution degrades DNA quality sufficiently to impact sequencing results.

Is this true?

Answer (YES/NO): NO